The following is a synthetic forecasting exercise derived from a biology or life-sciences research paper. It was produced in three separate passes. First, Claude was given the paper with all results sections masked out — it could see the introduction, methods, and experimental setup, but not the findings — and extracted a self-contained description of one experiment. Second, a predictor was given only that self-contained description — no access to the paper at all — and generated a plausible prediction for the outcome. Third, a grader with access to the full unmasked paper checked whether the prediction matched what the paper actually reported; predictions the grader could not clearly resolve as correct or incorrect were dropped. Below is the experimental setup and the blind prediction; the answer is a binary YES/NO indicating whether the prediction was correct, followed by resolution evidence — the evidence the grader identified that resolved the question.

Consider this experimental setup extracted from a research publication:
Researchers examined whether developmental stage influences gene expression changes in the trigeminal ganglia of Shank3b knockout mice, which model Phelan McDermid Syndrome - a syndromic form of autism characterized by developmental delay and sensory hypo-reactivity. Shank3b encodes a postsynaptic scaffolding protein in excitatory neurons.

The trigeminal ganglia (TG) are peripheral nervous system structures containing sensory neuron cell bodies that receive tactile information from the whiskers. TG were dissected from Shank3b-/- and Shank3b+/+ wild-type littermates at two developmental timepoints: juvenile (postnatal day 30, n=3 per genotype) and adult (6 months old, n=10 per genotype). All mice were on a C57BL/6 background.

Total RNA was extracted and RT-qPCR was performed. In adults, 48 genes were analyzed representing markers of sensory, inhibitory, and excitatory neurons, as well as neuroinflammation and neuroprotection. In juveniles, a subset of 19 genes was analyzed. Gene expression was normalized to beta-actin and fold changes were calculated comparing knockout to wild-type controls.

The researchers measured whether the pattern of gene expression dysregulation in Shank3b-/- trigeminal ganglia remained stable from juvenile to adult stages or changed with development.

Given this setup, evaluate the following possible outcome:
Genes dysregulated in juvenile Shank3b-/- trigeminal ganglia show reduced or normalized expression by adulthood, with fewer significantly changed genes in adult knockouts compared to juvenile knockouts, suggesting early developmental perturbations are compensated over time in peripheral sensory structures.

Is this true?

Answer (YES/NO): NO